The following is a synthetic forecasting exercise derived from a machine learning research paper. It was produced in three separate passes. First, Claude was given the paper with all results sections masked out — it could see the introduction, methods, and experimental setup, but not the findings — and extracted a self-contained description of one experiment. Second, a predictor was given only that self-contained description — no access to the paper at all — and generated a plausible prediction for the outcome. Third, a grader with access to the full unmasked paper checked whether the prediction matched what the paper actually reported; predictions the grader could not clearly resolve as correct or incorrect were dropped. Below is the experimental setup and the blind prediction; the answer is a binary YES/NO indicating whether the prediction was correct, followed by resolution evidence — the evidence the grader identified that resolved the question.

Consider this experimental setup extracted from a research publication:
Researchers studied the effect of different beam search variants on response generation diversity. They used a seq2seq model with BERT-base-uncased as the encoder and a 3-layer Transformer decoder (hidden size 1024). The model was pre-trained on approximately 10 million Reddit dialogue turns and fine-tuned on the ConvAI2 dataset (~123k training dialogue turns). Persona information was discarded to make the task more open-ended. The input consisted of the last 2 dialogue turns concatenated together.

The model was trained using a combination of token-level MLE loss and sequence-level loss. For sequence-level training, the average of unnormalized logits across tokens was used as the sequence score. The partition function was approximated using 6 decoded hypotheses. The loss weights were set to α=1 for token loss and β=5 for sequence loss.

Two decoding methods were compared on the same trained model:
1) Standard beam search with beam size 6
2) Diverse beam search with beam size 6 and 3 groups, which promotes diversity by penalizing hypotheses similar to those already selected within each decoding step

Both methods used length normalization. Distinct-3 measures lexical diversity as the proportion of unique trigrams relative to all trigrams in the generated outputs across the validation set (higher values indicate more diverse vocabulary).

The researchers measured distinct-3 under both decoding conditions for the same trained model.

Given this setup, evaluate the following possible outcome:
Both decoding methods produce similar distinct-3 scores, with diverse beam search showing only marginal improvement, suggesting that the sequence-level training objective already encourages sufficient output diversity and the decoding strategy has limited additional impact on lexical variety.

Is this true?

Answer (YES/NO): YES